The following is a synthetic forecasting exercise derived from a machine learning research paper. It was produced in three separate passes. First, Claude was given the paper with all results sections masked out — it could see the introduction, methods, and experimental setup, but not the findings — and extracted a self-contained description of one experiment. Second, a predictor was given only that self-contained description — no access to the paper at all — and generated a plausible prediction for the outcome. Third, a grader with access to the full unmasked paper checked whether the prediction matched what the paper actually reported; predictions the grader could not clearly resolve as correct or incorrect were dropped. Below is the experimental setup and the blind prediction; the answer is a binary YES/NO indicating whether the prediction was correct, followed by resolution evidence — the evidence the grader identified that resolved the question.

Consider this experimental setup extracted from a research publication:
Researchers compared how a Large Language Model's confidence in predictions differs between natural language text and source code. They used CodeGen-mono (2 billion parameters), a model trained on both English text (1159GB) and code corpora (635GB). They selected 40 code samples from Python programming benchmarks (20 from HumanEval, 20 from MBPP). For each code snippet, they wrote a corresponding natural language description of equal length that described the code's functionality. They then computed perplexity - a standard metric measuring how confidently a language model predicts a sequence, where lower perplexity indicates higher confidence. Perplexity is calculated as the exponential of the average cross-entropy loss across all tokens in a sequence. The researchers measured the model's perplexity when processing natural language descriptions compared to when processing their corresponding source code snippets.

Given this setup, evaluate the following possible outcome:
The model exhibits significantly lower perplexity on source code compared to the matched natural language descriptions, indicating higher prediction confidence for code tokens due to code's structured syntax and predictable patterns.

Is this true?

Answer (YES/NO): YES